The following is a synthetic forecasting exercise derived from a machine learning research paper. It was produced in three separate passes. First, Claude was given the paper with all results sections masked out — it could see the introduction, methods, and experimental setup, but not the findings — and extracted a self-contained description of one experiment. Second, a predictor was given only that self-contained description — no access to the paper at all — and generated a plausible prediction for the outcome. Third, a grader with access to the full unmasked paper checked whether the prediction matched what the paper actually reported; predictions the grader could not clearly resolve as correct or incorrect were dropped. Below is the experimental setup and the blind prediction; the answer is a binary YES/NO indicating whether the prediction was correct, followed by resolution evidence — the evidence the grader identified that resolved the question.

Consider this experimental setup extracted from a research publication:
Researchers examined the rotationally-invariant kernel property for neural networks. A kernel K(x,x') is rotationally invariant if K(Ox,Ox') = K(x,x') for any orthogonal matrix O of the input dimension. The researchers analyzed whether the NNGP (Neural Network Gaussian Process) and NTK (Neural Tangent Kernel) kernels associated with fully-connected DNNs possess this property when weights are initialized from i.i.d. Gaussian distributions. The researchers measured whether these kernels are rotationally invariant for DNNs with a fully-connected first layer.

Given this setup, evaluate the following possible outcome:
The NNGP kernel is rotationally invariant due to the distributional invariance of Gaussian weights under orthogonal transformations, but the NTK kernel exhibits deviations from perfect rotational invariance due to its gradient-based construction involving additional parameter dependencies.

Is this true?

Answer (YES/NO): NO